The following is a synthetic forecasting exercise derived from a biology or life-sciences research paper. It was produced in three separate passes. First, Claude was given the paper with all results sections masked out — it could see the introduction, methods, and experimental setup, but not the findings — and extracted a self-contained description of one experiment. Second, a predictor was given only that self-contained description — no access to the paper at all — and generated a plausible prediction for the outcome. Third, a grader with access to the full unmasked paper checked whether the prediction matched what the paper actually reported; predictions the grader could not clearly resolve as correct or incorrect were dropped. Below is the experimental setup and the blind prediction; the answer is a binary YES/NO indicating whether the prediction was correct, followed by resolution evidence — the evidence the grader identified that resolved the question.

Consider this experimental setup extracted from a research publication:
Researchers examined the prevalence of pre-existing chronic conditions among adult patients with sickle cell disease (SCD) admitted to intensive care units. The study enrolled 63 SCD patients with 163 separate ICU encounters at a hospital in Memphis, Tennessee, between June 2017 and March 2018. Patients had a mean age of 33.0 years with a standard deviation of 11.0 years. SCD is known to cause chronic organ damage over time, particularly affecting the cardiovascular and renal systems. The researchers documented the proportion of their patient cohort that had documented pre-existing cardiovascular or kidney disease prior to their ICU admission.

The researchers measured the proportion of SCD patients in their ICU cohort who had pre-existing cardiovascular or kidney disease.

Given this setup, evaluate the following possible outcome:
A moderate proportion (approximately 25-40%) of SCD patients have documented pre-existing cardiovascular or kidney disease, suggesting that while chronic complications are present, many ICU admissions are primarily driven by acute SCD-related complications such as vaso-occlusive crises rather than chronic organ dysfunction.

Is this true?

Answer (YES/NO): NO